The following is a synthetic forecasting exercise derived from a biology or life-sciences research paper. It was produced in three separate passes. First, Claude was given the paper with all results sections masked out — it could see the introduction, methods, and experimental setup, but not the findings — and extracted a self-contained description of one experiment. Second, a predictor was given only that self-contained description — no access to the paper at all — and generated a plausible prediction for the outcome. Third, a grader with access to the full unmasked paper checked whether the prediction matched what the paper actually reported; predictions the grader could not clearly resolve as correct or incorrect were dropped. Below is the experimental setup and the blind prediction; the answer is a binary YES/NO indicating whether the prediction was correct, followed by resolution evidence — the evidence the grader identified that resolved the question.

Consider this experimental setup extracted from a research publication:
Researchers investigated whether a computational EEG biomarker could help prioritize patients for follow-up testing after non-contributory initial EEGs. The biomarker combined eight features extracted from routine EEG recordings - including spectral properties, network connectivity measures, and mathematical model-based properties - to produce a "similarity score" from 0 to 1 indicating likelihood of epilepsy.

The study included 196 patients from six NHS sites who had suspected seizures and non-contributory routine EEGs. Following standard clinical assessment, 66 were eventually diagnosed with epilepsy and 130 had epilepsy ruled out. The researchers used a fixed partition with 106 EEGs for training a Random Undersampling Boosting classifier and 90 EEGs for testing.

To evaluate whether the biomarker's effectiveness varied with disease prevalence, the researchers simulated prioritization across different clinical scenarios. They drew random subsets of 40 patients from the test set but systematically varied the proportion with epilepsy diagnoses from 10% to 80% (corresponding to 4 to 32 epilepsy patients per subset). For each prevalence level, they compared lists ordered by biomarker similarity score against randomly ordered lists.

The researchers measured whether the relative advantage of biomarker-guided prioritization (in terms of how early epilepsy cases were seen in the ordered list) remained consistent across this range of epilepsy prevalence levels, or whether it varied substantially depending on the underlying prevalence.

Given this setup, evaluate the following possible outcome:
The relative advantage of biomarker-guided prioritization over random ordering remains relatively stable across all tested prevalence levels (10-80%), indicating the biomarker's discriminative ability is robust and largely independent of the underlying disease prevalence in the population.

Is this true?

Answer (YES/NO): NO